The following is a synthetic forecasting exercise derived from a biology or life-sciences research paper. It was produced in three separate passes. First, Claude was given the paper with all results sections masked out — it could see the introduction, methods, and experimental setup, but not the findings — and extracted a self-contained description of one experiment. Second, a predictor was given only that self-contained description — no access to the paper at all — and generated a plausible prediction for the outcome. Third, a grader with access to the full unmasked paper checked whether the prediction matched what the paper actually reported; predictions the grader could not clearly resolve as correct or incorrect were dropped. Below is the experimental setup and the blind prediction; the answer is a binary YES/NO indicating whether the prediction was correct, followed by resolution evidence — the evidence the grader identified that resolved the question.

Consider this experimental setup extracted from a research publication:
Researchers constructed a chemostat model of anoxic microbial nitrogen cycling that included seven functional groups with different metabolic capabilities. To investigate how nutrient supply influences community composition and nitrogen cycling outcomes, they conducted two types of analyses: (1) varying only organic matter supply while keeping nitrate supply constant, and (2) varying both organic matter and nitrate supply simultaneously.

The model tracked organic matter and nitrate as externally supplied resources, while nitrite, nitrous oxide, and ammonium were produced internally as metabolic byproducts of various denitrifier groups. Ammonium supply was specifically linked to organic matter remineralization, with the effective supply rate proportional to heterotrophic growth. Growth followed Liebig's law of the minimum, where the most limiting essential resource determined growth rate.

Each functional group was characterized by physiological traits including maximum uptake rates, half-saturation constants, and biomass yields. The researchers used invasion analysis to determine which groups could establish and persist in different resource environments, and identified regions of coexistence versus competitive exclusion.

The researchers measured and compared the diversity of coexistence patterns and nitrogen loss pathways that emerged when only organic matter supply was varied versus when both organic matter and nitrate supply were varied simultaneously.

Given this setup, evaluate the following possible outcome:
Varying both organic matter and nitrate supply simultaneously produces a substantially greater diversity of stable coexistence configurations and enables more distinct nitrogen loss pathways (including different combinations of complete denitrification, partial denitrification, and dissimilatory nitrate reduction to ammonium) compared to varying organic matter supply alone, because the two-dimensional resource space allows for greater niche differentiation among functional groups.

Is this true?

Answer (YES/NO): NO